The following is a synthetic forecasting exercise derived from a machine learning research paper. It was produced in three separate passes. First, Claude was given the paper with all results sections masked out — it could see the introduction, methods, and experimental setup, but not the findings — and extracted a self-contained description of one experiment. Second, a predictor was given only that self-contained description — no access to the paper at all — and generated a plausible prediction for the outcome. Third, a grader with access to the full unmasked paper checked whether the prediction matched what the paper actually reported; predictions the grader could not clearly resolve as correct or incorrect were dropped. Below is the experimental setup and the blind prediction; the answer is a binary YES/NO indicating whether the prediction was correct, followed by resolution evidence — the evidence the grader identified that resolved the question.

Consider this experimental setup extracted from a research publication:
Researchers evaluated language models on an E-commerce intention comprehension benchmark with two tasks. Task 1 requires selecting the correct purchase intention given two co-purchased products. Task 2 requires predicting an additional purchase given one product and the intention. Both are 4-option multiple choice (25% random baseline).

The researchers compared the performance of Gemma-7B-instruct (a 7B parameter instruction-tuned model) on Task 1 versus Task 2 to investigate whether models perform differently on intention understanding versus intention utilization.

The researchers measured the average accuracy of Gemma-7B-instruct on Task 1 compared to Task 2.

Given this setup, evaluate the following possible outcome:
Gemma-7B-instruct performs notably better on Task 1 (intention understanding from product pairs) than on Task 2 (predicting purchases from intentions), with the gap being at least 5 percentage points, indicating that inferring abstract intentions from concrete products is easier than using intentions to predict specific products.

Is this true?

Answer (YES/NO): YES